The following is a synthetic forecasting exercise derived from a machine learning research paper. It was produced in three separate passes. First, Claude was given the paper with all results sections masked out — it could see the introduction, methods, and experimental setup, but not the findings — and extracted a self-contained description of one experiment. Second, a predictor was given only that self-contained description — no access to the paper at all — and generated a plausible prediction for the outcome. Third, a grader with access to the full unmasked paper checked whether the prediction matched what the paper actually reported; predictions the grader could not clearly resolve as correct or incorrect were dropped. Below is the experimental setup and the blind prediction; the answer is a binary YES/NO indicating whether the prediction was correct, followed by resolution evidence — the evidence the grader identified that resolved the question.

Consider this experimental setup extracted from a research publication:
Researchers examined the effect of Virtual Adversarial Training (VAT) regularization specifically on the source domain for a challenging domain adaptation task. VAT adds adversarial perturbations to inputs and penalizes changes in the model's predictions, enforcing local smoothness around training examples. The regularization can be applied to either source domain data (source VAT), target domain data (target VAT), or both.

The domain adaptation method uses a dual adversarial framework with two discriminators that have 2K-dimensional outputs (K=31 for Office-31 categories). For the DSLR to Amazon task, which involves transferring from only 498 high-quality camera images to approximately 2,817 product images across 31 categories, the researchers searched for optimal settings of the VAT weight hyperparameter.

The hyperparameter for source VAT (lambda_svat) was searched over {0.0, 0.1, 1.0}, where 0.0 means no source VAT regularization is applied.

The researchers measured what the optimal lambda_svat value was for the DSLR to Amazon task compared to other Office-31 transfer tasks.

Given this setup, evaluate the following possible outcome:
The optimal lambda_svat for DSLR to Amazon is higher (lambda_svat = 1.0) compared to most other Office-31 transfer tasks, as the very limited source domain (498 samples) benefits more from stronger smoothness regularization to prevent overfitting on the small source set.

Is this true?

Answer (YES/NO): NO